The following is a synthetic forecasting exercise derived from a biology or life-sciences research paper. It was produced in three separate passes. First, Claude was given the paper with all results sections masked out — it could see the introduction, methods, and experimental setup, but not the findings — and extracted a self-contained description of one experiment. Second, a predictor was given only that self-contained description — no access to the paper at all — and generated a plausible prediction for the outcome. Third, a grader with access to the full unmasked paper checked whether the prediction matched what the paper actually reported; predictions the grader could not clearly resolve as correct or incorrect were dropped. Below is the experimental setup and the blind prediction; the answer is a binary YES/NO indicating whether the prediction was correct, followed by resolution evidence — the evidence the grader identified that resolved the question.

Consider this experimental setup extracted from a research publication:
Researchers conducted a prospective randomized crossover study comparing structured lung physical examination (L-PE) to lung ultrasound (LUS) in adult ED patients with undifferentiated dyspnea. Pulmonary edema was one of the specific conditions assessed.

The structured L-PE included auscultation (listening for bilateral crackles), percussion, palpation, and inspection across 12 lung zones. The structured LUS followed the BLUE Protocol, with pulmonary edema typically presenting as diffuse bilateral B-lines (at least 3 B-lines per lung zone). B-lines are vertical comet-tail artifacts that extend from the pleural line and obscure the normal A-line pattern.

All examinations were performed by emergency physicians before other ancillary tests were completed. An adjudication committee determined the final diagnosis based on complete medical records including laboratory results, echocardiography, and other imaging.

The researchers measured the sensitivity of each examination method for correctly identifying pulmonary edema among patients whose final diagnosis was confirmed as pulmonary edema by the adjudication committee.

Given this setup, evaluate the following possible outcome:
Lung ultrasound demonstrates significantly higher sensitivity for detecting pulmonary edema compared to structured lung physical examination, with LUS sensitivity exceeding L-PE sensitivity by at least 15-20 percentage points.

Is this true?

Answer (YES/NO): NO